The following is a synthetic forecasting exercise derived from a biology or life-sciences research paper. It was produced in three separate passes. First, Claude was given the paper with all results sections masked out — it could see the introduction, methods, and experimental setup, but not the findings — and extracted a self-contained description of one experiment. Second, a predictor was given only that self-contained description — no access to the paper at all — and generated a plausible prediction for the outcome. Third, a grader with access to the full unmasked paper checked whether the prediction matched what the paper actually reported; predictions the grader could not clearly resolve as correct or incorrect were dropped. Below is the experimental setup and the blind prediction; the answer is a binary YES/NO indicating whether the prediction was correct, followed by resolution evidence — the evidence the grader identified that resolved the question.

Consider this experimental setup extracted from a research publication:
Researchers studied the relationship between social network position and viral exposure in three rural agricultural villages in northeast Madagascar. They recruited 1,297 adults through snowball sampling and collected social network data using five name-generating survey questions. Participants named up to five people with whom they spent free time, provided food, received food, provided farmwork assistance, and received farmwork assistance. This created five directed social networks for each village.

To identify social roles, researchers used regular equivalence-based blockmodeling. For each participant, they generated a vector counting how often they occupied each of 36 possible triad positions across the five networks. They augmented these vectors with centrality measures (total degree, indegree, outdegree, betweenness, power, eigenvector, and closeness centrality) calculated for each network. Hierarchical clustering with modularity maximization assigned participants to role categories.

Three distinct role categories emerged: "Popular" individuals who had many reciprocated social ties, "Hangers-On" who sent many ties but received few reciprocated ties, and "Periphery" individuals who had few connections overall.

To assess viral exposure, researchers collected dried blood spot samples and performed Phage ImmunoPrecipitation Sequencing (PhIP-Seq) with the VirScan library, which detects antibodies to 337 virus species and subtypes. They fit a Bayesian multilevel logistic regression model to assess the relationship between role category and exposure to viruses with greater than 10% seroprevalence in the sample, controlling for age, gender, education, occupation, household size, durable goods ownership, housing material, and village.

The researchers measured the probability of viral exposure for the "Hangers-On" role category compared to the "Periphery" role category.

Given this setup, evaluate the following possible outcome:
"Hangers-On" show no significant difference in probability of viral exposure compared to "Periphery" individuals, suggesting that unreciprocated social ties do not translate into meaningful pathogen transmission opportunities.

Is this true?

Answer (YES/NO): NO